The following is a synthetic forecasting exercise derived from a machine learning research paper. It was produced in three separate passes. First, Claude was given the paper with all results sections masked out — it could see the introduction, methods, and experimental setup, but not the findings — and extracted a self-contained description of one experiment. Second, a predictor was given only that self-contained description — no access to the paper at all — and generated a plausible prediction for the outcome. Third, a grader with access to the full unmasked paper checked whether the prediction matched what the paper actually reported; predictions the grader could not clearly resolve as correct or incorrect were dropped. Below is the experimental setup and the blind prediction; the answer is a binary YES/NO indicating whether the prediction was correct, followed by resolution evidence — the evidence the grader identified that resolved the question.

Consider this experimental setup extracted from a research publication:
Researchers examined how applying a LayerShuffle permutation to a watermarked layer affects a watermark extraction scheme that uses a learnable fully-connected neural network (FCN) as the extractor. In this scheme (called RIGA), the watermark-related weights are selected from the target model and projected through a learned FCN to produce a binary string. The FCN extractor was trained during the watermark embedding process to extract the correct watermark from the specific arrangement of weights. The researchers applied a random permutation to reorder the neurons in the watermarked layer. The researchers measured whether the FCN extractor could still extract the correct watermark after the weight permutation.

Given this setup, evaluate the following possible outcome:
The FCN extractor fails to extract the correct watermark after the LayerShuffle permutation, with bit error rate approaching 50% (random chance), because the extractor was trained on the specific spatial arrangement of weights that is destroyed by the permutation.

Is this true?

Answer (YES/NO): YES